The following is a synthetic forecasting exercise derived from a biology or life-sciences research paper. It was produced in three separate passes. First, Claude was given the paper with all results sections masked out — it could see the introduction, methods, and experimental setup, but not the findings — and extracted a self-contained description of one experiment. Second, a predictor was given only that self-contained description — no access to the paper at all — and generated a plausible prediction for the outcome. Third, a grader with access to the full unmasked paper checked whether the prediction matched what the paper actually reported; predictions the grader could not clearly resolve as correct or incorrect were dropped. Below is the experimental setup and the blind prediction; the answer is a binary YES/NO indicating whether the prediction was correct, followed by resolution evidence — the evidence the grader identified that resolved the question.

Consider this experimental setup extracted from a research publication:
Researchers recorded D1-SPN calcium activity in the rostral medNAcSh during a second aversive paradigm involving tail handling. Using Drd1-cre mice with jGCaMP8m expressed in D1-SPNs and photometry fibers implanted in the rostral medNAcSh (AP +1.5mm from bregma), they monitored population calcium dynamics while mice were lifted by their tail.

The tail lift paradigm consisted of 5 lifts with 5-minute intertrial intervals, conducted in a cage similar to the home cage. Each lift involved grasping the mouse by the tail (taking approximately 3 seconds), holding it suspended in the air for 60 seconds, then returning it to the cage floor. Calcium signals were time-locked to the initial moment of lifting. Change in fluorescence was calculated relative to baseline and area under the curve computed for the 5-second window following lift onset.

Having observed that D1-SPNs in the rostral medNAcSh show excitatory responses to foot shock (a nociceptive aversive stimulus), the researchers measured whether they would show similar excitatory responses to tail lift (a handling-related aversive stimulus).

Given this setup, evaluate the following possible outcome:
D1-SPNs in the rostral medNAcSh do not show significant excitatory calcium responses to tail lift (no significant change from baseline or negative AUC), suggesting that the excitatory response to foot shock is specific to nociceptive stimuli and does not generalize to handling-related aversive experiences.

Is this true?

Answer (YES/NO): NO